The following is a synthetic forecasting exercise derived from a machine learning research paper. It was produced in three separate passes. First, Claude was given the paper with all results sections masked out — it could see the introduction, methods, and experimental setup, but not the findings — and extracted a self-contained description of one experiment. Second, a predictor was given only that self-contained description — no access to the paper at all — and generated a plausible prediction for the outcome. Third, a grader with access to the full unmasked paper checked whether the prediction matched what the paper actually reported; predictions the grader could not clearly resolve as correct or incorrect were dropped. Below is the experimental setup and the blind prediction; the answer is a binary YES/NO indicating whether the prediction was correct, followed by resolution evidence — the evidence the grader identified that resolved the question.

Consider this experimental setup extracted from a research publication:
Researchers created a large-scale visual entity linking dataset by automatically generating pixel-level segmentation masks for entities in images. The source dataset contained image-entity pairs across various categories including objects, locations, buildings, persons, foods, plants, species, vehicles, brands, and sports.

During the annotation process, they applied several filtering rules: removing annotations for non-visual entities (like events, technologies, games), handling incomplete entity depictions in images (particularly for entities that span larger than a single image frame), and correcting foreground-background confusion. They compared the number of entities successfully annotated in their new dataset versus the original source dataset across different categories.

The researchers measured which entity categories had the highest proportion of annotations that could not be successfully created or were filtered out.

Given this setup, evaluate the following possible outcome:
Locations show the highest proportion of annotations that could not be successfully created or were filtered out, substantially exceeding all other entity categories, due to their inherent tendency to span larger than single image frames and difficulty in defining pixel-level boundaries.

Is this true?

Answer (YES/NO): NO